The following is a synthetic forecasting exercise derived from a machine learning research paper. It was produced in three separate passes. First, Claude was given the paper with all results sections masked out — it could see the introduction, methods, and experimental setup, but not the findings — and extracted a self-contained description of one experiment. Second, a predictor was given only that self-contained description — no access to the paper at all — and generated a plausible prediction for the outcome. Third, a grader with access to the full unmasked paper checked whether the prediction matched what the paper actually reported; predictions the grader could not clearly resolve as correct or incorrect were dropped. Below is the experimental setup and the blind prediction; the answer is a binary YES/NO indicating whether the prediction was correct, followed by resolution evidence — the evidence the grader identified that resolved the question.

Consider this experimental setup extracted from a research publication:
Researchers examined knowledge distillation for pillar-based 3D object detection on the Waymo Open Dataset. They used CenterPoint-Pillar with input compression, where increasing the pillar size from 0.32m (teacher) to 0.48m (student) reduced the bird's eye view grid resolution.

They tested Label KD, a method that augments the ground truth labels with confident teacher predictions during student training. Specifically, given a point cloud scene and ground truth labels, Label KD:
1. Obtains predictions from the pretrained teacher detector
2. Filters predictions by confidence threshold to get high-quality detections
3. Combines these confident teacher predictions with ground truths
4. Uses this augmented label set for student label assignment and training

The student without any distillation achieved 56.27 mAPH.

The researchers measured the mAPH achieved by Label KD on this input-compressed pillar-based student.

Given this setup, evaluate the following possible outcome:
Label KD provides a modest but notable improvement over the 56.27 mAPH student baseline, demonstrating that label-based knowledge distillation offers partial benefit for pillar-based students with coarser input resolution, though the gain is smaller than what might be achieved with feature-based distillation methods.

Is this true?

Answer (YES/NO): NO